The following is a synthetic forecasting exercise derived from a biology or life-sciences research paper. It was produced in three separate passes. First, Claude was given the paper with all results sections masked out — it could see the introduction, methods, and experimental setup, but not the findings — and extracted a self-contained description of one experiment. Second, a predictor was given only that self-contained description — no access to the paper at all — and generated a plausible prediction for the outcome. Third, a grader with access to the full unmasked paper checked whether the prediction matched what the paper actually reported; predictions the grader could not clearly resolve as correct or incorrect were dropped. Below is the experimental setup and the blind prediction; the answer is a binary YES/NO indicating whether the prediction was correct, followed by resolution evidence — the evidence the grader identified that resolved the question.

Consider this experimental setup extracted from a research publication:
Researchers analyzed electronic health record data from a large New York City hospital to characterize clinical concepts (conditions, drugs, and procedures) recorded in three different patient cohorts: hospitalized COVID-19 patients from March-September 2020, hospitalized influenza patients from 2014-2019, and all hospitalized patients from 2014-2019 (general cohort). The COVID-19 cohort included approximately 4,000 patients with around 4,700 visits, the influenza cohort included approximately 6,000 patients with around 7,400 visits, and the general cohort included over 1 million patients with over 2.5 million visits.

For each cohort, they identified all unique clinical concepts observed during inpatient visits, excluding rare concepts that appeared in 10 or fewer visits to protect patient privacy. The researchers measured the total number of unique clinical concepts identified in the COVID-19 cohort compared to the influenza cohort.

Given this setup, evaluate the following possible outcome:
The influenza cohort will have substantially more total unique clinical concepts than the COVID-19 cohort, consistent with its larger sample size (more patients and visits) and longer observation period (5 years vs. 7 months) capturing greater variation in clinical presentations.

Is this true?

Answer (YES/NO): YES